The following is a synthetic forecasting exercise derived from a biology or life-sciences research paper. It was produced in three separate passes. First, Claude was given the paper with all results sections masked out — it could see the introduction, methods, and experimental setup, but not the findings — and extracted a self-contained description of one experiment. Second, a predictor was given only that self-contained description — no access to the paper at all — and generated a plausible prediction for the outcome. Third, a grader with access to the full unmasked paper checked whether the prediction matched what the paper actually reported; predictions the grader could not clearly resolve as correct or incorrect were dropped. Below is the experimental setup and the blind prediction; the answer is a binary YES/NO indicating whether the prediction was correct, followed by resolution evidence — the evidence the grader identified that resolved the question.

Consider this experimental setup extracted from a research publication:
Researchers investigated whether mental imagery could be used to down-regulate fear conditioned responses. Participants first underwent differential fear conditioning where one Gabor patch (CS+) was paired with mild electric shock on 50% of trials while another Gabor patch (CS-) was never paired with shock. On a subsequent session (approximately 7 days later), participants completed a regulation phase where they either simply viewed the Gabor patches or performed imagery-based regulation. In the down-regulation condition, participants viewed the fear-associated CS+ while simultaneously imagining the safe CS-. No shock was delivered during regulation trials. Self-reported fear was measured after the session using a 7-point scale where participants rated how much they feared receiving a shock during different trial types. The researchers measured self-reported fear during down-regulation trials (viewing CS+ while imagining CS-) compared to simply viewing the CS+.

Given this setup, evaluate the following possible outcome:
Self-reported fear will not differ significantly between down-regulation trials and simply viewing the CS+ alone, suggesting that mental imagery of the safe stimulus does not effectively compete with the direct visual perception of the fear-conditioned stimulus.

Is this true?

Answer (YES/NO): NO